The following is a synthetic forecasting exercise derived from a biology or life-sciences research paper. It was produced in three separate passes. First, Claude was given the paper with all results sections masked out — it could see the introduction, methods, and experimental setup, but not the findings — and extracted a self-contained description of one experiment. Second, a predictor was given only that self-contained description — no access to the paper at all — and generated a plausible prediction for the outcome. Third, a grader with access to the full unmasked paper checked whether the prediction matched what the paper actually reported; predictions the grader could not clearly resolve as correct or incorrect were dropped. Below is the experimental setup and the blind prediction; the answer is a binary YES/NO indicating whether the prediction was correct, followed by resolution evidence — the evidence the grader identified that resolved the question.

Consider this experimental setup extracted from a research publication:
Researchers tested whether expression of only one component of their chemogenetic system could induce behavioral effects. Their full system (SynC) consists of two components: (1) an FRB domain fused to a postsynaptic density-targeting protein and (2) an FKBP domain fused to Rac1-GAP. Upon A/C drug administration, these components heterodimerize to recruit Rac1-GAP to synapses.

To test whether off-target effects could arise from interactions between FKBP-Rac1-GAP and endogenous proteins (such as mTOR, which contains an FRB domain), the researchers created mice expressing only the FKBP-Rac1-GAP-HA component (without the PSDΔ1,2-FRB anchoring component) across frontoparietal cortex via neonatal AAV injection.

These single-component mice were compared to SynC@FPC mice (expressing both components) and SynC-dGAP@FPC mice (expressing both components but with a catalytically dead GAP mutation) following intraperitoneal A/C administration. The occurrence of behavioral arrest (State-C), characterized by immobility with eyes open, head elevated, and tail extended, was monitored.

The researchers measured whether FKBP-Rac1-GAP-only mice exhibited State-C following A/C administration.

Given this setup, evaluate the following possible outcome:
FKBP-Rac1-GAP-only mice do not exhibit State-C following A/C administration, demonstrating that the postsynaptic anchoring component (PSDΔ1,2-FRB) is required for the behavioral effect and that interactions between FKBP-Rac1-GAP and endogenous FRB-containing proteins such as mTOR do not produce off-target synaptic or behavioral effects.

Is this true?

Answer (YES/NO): YES